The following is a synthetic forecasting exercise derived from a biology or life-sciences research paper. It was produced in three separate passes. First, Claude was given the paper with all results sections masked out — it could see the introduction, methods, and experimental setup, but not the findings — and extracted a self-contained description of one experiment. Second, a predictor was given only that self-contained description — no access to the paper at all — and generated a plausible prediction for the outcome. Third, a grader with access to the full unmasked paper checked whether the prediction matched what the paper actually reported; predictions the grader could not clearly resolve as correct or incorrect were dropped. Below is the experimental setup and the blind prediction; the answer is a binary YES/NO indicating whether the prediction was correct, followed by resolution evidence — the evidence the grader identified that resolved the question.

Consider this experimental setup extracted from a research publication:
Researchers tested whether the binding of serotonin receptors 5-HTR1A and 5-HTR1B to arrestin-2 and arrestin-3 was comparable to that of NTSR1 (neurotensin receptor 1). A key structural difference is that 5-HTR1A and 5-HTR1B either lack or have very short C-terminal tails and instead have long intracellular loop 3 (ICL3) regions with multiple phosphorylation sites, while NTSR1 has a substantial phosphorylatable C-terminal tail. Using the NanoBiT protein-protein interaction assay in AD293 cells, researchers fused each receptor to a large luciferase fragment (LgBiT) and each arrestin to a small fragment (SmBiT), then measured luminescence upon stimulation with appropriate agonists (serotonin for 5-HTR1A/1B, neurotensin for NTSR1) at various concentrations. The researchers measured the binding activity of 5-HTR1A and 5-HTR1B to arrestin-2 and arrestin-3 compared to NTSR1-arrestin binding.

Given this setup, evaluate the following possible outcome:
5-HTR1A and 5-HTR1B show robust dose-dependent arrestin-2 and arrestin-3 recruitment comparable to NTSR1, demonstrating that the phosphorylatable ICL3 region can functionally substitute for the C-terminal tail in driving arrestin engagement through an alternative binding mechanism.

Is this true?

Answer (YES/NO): YES